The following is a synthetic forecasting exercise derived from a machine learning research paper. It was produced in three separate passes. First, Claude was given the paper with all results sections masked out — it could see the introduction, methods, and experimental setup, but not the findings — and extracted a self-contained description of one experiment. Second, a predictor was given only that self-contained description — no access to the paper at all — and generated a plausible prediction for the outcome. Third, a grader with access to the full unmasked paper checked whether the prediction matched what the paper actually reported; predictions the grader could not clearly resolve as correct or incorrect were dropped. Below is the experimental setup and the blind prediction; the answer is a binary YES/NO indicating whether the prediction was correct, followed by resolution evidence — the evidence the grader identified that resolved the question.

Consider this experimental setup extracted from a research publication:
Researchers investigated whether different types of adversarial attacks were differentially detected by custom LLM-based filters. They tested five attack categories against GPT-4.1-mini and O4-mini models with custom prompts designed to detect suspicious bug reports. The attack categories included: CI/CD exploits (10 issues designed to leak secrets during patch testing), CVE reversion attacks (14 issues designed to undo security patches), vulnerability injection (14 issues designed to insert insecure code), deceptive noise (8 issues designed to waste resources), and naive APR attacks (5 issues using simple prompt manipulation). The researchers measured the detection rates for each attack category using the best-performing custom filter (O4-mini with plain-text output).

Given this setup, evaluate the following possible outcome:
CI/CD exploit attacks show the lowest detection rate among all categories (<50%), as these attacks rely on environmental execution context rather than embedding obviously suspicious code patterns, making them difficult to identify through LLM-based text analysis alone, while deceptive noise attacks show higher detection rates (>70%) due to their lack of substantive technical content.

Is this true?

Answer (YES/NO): NO